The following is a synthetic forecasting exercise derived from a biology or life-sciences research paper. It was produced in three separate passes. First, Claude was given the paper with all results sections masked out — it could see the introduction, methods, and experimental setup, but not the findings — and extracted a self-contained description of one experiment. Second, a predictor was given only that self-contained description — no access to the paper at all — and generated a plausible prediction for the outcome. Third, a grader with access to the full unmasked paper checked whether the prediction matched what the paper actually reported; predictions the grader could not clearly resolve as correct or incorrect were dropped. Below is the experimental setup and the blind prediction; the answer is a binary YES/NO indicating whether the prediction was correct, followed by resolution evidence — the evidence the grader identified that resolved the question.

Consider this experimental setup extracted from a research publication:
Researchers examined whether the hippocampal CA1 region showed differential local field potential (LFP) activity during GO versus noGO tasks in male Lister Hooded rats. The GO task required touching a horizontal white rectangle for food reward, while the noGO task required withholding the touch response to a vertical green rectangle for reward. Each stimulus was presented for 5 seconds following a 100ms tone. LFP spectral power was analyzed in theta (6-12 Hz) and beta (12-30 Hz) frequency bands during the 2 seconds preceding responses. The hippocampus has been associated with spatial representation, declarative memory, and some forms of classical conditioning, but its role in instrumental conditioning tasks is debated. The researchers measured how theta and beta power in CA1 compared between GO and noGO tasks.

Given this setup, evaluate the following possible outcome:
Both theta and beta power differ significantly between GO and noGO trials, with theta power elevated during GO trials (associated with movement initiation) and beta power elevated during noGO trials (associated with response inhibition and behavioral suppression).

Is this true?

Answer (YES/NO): NO